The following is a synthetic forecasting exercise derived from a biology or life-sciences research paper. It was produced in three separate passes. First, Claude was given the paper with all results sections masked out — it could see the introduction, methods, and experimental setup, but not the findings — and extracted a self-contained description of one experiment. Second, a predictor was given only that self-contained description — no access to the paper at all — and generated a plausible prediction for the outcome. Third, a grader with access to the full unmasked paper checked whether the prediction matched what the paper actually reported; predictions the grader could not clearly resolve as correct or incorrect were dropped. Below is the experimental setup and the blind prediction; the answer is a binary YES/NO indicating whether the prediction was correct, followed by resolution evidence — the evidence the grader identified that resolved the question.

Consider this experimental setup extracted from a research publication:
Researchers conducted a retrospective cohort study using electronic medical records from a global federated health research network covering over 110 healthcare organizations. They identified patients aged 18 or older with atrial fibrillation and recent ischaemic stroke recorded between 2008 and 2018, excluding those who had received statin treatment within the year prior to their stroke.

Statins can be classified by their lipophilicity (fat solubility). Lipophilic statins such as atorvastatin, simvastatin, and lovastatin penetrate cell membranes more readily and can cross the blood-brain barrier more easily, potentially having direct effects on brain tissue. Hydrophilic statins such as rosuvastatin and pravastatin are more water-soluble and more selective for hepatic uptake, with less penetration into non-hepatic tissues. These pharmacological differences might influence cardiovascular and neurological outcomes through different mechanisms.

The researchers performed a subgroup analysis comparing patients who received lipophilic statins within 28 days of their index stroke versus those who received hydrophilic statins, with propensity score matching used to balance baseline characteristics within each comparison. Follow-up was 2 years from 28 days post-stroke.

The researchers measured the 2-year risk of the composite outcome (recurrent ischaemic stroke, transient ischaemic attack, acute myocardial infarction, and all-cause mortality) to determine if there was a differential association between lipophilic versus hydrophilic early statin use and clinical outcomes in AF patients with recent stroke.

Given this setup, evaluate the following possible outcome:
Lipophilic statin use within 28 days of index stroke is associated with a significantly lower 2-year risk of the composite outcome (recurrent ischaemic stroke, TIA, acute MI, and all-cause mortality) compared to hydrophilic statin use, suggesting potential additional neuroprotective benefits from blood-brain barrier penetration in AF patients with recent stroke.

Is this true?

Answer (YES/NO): NO